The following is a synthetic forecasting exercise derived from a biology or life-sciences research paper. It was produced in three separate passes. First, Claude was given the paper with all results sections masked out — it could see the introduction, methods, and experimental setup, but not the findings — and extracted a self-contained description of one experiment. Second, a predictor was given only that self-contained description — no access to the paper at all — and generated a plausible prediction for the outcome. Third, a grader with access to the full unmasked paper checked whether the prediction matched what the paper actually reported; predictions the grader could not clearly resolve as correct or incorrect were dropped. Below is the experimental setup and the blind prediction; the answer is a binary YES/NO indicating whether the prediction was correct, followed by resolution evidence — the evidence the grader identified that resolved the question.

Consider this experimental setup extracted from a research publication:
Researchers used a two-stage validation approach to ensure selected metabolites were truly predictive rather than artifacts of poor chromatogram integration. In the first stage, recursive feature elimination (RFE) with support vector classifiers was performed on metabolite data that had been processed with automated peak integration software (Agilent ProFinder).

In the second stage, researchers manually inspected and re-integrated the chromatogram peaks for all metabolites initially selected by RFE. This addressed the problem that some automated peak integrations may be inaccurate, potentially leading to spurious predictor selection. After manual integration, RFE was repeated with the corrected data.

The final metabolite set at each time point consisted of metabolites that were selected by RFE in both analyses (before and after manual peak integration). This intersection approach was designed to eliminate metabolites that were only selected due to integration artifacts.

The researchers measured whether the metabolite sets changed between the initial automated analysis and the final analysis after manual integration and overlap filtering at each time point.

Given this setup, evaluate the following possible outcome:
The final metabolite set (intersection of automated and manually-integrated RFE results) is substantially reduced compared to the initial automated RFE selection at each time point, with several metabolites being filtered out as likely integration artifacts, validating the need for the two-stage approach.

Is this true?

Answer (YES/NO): YES